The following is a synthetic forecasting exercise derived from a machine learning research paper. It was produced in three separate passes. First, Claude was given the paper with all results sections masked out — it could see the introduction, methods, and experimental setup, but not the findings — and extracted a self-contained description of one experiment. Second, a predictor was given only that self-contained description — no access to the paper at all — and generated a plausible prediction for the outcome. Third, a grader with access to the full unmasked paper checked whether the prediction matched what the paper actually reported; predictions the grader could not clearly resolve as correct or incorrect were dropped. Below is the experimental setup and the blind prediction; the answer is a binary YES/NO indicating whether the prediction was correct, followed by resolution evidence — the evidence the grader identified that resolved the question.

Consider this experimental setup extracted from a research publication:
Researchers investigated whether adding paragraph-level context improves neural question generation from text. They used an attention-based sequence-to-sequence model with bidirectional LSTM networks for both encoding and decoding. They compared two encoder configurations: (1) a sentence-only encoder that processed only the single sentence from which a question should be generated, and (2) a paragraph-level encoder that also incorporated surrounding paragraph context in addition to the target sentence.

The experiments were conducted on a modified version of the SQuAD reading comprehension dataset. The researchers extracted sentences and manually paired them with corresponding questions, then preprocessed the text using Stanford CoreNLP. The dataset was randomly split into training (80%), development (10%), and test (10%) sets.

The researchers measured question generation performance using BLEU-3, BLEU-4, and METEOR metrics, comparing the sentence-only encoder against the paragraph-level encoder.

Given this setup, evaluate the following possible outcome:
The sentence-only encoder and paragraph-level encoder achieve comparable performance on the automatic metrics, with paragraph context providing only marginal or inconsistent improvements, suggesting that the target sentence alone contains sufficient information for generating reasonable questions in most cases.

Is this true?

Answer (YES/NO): NO